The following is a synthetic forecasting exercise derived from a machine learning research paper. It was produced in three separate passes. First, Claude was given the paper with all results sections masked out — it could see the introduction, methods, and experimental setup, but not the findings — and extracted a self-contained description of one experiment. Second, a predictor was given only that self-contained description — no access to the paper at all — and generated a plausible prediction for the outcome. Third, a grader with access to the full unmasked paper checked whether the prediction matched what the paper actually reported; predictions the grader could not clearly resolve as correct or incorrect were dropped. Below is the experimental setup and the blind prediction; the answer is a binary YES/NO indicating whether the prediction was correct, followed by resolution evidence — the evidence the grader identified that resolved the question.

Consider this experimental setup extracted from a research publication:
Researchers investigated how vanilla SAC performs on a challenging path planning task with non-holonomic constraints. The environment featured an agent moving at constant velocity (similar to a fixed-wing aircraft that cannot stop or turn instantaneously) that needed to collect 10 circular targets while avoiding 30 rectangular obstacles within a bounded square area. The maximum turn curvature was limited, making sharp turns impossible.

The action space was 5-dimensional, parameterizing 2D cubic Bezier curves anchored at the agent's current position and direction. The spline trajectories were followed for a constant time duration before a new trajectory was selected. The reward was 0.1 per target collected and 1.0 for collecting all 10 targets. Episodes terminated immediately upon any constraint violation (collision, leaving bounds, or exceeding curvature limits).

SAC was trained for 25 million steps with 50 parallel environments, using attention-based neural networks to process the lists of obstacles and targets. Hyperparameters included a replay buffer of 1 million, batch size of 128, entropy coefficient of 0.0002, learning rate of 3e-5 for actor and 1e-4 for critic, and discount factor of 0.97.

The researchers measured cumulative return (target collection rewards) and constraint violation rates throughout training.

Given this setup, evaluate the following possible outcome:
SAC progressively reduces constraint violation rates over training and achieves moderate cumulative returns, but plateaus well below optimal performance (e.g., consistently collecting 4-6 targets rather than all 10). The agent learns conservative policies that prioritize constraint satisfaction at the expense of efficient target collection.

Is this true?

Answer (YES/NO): NO